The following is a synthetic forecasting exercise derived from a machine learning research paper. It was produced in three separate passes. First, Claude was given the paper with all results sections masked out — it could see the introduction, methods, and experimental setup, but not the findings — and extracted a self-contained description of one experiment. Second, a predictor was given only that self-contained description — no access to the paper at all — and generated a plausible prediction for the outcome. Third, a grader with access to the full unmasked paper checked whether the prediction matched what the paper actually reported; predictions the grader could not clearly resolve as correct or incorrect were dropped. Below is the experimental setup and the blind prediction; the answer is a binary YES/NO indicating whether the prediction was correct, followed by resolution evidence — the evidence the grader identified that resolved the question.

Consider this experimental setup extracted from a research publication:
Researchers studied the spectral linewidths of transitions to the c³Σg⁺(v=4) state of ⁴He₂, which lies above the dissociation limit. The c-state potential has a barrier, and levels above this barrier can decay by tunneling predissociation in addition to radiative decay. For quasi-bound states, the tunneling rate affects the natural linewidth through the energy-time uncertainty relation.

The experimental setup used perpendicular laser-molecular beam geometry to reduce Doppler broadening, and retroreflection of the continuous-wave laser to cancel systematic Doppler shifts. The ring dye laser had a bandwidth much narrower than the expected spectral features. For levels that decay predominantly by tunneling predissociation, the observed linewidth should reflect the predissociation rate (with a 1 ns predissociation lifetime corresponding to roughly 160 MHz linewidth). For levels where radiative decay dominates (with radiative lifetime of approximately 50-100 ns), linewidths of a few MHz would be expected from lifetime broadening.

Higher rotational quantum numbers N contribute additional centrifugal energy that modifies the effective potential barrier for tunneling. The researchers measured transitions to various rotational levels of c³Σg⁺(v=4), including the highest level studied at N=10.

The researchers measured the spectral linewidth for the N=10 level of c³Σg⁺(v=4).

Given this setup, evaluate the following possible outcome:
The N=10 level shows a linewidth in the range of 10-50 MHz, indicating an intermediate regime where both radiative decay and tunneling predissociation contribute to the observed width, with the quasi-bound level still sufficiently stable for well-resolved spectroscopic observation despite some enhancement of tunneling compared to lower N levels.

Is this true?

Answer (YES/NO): YES